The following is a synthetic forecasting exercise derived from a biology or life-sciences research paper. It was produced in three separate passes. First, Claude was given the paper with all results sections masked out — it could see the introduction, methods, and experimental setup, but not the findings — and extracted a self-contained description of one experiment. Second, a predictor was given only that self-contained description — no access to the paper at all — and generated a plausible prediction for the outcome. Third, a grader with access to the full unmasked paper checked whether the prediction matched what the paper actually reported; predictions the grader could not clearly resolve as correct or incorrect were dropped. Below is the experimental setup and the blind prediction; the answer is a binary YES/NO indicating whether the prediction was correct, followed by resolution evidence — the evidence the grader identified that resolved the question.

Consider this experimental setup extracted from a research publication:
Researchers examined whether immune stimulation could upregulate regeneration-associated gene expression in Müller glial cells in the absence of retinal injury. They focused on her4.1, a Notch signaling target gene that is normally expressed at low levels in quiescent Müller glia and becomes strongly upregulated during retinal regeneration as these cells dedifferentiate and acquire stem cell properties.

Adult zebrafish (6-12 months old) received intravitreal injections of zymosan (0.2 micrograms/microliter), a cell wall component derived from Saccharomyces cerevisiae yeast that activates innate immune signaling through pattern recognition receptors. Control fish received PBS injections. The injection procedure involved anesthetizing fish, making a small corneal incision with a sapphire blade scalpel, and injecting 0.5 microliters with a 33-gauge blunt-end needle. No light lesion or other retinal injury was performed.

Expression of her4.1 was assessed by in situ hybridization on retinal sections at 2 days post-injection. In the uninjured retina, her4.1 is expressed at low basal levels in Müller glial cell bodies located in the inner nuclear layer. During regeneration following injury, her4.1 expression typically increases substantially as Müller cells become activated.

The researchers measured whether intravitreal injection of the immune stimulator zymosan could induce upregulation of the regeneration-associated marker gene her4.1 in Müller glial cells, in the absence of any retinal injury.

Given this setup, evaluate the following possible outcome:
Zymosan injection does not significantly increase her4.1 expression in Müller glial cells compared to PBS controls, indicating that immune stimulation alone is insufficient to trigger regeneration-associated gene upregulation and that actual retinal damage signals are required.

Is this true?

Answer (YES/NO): NO